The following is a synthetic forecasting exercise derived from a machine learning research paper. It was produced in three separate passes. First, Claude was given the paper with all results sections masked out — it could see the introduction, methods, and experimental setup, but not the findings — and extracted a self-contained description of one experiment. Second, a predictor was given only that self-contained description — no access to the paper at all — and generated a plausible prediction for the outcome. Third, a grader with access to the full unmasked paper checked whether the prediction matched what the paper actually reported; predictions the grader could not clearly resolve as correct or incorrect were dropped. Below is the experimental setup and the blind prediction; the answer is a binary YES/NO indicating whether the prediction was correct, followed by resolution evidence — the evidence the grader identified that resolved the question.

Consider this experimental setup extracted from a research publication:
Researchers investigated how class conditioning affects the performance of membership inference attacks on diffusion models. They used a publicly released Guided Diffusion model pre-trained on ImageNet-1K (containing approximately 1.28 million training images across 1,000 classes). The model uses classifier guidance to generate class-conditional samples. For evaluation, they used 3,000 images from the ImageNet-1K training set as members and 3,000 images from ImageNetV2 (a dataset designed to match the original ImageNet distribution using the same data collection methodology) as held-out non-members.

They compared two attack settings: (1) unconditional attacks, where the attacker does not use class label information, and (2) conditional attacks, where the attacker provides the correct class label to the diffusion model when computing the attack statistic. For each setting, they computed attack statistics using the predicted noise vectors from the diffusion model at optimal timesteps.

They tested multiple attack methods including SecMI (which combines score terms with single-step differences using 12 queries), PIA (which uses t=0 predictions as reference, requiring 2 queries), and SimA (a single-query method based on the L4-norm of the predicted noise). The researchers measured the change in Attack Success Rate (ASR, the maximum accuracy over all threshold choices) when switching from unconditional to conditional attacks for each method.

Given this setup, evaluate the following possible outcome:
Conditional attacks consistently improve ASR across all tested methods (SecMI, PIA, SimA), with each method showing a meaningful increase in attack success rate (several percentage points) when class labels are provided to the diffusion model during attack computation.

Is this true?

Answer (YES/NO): NO